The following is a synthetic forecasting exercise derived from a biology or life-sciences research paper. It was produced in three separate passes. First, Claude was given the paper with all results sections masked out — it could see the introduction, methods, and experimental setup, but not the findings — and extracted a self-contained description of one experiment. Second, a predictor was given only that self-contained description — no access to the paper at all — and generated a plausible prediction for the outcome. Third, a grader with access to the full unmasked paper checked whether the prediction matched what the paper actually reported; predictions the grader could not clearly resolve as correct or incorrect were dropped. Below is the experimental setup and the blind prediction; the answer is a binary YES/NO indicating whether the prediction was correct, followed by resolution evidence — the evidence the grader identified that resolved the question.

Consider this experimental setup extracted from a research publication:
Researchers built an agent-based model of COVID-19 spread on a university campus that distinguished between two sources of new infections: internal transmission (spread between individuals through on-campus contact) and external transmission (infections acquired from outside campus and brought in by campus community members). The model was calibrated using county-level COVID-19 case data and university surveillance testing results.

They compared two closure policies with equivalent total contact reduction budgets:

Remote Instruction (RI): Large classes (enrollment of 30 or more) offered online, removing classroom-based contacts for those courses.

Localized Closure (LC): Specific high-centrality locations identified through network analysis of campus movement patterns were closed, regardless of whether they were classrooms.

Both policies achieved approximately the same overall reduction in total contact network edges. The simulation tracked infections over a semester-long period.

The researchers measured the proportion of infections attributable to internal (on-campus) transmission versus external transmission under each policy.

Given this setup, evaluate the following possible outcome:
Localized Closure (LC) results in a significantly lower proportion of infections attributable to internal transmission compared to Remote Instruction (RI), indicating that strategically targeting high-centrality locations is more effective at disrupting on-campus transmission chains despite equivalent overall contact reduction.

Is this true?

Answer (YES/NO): YES